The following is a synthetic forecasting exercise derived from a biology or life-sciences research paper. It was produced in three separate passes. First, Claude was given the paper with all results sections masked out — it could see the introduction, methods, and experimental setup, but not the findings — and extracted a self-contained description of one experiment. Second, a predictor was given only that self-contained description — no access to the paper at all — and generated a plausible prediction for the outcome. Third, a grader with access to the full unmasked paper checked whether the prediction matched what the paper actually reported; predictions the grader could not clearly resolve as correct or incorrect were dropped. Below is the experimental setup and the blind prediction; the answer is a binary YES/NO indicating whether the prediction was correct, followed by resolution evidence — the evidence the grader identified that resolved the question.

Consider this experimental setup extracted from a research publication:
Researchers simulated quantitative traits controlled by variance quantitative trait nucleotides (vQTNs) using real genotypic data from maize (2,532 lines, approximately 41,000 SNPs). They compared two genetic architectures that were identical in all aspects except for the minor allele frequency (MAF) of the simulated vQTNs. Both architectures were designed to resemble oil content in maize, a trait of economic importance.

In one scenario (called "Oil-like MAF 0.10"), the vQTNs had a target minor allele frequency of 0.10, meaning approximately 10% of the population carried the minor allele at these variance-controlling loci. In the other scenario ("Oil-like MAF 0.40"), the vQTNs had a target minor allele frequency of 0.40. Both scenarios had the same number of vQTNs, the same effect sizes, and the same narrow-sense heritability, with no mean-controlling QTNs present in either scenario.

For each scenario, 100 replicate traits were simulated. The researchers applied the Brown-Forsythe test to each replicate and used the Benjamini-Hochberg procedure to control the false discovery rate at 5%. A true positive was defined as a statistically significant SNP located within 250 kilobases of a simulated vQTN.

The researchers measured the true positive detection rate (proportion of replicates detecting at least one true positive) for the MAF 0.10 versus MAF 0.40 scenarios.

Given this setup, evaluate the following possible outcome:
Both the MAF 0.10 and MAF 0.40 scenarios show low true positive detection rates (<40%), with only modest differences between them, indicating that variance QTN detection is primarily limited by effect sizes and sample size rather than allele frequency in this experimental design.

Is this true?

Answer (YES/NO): NO